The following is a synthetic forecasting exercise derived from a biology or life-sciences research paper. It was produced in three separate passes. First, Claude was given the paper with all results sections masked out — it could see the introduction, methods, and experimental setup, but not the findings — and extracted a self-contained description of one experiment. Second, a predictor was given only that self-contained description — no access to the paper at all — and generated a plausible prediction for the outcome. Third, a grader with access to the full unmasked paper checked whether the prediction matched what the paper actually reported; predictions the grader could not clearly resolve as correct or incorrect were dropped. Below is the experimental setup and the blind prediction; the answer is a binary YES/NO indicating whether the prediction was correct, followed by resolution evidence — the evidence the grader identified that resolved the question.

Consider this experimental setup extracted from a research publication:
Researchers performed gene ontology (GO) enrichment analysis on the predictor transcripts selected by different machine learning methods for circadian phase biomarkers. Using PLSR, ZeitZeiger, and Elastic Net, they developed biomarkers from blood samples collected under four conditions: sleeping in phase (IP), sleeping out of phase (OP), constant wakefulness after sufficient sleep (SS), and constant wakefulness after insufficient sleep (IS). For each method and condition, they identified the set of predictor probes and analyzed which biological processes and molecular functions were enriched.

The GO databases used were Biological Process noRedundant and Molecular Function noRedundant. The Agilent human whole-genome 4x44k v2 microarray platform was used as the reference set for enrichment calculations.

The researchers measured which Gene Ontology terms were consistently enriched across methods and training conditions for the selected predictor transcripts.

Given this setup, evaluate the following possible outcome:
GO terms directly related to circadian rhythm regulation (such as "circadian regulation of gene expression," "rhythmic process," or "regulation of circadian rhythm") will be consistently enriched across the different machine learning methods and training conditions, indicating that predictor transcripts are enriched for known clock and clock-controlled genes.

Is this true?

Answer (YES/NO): NO